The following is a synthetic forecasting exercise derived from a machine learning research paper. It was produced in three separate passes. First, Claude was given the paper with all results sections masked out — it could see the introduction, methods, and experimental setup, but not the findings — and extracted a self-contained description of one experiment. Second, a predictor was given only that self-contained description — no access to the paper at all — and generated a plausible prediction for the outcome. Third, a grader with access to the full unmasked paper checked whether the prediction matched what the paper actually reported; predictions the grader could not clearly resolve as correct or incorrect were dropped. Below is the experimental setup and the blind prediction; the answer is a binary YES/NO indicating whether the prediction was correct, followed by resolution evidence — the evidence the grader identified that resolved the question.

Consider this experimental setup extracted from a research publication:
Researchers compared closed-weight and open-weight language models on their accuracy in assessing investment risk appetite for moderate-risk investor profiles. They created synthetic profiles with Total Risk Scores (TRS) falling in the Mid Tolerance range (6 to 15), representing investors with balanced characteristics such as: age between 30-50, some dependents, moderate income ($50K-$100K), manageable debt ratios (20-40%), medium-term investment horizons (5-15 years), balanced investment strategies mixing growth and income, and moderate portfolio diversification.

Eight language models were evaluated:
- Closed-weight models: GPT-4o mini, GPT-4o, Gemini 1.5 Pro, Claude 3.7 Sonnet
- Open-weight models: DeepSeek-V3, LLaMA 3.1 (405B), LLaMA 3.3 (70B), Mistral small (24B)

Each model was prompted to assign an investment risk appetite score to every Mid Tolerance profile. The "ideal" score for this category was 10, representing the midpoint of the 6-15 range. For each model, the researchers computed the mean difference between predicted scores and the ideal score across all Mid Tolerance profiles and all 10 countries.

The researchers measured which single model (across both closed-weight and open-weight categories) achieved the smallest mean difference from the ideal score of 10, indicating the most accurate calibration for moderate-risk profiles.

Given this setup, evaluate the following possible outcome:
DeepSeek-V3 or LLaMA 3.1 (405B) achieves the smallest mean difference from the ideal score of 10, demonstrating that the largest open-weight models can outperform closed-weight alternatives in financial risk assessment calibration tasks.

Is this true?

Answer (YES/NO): NO